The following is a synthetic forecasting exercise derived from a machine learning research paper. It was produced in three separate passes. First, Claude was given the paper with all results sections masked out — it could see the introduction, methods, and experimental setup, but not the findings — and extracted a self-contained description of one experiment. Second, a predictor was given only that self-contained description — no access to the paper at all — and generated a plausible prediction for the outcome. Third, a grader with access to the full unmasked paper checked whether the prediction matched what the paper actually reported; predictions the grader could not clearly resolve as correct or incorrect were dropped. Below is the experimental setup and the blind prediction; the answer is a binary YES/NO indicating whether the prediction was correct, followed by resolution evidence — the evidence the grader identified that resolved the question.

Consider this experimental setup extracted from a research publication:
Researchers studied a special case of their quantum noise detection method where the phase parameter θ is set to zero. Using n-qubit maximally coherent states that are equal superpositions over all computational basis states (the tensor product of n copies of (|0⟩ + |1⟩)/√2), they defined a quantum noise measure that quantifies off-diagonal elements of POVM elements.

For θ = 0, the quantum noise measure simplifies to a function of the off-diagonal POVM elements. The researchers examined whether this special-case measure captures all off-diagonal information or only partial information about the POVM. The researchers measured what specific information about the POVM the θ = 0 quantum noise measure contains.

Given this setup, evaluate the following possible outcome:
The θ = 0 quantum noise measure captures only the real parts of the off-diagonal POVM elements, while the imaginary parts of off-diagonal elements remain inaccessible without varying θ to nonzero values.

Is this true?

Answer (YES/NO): YES